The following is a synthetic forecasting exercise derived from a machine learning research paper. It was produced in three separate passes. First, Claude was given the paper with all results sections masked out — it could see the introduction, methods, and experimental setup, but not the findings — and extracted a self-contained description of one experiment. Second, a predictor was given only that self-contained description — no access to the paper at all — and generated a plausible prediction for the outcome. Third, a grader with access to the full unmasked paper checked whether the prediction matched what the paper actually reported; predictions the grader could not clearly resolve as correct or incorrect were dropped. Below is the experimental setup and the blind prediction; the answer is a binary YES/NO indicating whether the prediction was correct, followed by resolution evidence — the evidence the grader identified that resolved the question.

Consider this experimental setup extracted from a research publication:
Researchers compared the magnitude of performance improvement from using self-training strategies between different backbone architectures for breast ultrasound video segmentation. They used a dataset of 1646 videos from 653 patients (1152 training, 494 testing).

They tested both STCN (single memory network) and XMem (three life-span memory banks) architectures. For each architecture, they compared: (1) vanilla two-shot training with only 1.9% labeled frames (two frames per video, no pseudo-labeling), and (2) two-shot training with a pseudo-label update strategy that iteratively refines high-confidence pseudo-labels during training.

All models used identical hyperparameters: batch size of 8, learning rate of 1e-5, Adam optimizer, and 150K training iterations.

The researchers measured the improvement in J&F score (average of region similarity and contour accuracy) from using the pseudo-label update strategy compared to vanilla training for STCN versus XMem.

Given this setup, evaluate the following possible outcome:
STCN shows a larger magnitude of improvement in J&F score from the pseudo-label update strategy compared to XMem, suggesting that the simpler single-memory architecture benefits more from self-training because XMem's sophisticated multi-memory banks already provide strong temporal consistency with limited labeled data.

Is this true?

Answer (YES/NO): YES